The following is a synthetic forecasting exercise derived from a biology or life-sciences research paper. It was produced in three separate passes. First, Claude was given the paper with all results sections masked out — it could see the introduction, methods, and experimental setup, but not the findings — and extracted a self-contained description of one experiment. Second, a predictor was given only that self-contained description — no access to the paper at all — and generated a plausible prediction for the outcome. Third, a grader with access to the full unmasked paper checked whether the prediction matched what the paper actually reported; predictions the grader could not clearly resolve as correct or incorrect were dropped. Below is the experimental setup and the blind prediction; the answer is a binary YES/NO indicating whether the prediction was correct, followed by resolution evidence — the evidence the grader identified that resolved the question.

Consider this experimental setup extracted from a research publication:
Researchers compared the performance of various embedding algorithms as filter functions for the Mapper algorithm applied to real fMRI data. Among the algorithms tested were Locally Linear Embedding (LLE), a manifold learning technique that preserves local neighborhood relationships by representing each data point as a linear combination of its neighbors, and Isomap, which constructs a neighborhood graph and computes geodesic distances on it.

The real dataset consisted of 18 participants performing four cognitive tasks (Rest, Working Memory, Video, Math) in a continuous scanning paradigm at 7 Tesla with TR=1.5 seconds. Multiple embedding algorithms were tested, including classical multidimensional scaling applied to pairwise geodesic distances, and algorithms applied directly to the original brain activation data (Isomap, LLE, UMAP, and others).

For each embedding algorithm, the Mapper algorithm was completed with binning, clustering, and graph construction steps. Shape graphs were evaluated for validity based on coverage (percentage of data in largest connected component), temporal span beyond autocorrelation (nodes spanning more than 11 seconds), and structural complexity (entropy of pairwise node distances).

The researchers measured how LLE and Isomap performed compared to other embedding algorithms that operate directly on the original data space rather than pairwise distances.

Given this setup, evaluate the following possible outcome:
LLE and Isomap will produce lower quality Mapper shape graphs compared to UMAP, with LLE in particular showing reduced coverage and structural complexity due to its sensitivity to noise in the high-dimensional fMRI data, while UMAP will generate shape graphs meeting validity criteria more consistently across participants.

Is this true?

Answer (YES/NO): NO